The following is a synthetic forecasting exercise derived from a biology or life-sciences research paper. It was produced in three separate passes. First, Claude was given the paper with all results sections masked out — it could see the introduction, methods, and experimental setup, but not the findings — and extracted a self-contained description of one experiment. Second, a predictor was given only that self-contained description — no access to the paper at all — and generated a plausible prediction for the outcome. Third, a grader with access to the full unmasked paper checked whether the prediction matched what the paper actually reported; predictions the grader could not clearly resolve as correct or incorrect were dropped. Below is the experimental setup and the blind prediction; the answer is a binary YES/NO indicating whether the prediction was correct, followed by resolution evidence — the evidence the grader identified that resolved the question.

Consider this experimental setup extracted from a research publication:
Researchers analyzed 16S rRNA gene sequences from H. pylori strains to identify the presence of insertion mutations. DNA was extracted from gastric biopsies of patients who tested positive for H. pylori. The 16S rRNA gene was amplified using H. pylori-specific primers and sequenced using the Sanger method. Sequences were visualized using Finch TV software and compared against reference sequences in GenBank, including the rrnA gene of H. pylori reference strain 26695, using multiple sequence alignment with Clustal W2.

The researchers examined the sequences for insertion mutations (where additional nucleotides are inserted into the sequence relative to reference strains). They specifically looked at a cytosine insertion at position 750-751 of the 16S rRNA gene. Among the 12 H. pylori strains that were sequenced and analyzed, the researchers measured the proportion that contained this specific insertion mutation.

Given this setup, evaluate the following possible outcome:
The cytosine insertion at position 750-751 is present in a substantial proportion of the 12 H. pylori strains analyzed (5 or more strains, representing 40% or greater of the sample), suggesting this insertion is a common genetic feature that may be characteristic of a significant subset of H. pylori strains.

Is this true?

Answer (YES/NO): YES